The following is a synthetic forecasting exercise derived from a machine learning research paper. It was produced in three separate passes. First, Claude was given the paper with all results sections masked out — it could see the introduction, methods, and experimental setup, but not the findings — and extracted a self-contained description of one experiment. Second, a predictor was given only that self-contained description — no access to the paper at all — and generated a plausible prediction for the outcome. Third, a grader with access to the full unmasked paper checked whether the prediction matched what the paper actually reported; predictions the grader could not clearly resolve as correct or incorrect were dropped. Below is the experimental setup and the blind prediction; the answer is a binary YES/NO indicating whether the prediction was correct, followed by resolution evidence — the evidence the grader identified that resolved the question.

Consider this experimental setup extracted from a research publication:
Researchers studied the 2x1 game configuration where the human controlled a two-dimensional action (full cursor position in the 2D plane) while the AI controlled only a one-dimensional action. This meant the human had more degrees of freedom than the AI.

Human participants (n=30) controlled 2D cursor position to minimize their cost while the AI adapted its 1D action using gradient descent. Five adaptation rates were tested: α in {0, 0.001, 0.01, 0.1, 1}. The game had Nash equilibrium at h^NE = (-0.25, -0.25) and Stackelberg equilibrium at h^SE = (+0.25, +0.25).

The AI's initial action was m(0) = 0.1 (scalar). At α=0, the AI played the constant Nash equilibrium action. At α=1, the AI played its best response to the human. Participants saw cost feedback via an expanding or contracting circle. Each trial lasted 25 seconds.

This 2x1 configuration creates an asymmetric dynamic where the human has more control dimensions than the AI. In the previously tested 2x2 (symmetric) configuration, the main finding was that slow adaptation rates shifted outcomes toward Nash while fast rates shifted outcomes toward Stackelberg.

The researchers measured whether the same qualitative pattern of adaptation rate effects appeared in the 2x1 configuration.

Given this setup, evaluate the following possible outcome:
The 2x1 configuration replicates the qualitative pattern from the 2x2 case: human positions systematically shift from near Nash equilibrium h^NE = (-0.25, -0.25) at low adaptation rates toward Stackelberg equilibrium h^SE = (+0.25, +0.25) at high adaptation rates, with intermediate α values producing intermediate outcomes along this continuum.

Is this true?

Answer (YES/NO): YES